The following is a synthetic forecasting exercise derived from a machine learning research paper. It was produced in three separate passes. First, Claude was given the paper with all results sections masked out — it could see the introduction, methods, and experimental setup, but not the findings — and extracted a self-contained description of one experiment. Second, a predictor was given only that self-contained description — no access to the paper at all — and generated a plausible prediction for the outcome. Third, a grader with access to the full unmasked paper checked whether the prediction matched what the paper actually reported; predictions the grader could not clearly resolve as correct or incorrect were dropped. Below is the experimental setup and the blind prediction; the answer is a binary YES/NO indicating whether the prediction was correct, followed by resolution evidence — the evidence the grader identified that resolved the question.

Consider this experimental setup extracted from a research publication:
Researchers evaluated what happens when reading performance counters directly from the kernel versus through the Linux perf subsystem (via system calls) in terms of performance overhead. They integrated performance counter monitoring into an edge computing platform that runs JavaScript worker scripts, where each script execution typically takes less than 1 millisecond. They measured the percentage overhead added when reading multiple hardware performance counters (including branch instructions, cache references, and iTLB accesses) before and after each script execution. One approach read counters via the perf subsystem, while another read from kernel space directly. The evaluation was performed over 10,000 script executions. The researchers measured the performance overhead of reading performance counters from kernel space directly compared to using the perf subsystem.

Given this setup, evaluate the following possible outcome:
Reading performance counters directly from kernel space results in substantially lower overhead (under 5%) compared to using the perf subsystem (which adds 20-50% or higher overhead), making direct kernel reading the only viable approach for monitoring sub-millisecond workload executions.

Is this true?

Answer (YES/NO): YES